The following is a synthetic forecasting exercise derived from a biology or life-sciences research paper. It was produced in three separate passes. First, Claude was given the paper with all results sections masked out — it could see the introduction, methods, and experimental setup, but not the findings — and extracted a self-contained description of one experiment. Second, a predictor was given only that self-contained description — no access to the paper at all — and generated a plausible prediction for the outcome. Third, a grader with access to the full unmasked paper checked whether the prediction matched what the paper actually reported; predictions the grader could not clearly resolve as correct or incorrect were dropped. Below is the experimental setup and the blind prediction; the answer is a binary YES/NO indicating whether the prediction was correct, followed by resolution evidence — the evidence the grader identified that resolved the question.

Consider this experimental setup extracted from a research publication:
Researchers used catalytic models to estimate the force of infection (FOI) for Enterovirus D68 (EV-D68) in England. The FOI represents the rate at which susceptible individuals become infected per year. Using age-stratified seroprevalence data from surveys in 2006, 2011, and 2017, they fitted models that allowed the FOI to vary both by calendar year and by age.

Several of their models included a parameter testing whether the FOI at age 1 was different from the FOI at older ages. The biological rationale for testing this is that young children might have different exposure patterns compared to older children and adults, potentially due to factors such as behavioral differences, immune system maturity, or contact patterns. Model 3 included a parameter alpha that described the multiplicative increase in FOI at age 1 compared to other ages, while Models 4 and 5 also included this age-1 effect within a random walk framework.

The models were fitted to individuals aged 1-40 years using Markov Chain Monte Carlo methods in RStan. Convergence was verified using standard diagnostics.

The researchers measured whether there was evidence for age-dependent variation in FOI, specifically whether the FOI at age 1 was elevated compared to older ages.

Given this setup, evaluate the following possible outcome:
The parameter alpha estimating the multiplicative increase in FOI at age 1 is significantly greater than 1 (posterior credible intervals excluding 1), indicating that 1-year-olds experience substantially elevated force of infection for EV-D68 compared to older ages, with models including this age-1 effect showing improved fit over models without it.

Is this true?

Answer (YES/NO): YES